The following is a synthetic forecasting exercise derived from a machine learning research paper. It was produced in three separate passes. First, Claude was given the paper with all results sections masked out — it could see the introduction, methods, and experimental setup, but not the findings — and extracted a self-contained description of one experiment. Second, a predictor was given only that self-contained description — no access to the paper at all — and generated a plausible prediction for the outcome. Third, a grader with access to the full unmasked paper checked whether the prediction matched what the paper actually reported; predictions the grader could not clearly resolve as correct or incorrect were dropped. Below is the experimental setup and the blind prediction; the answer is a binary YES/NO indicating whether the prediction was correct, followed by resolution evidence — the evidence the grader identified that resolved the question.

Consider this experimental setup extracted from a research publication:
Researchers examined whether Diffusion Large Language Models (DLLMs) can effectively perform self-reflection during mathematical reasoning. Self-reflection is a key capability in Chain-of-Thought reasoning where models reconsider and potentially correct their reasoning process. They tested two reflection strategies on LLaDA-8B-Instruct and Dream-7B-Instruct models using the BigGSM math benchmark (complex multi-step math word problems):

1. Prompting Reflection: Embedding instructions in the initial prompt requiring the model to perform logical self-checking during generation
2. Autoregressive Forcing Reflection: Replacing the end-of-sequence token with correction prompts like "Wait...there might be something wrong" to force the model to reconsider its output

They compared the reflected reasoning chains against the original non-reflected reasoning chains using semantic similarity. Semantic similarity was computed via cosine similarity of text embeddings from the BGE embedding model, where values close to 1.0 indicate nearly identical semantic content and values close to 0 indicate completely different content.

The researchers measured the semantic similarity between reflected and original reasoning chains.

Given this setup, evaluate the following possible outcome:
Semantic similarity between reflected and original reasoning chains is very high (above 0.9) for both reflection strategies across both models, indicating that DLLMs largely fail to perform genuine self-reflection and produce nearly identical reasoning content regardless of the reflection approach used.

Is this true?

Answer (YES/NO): YES